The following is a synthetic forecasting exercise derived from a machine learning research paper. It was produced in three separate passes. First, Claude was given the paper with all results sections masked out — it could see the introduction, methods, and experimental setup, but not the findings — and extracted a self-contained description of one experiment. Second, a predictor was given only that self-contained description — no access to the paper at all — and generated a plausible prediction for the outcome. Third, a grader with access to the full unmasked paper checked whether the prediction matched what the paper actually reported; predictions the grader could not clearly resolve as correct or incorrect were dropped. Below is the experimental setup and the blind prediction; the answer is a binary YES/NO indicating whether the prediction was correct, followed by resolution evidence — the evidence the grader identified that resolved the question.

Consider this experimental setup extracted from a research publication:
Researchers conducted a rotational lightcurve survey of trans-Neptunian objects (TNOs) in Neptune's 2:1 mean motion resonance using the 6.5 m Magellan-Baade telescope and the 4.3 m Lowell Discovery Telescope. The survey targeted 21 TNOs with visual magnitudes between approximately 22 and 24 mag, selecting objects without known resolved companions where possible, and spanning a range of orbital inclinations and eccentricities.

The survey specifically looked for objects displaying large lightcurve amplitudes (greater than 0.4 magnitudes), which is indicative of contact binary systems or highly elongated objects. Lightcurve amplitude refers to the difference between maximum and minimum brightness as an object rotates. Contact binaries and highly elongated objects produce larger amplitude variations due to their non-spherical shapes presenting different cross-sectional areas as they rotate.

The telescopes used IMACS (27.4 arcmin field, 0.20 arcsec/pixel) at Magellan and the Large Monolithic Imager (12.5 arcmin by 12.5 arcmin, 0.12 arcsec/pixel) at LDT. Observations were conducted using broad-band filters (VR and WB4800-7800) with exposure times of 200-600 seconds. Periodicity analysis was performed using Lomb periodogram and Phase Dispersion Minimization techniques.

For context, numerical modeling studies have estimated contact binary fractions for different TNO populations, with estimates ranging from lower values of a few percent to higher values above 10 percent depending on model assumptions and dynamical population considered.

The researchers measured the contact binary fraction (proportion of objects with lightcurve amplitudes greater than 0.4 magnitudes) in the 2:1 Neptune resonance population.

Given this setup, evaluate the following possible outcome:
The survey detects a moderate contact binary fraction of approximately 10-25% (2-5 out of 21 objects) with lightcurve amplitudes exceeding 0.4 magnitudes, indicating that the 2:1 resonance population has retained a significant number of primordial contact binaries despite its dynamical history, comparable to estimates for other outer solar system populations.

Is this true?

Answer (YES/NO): NO